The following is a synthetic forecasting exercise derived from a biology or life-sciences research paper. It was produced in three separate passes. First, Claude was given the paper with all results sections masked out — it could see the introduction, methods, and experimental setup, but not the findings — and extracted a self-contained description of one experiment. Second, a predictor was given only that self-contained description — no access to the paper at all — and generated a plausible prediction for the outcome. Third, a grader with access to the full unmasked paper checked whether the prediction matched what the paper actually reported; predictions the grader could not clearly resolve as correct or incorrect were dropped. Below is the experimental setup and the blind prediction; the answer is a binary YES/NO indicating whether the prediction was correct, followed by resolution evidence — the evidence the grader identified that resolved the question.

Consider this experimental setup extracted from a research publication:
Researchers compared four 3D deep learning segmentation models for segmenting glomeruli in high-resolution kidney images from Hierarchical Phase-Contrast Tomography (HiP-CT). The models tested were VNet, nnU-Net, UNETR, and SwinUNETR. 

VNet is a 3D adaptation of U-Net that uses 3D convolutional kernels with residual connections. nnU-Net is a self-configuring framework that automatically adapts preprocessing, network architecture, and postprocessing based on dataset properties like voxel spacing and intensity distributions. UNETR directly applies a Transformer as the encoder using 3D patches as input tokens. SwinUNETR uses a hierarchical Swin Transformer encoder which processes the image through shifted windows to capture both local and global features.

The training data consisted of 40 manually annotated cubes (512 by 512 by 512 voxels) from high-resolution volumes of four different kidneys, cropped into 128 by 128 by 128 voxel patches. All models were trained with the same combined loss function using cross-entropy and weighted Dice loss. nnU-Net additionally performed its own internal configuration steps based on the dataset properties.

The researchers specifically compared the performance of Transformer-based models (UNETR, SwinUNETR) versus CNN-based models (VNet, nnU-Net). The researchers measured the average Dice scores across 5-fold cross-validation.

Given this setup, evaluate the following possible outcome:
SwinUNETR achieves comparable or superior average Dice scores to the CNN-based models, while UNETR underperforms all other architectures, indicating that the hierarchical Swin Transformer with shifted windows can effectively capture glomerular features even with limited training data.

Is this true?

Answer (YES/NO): NO